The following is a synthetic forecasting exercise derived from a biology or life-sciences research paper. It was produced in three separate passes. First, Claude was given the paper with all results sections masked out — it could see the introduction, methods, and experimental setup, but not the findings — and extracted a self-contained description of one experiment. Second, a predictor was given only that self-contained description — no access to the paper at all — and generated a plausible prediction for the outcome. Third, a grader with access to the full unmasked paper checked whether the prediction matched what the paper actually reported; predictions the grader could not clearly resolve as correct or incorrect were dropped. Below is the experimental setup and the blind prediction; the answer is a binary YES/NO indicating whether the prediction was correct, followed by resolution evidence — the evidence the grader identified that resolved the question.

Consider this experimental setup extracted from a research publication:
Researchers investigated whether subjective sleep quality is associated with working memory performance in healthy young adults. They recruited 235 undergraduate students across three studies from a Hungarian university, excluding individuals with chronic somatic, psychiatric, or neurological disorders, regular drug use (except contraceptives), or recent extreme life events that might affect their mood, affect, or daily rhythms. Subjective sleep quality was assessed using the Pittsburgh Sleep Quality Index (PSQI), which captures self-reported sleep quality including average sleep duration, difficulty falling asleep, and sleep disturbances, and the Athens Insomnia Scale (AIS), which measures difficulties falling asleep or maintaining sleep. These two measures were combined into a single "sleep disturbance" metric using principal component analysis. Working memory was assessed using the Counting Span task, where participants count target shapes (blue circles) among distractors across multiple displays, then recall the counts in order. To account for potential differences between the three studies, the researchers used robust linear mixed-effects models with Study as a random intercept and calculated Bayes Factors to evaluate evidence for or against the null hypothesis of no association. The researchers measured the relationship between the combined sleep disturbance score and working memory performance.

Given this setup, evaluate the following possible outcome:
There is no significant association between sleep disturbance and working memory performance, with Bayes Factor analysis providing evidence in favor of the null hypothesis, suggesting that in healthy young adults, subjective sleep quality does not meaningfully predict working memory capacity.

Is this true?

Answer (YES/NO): YES